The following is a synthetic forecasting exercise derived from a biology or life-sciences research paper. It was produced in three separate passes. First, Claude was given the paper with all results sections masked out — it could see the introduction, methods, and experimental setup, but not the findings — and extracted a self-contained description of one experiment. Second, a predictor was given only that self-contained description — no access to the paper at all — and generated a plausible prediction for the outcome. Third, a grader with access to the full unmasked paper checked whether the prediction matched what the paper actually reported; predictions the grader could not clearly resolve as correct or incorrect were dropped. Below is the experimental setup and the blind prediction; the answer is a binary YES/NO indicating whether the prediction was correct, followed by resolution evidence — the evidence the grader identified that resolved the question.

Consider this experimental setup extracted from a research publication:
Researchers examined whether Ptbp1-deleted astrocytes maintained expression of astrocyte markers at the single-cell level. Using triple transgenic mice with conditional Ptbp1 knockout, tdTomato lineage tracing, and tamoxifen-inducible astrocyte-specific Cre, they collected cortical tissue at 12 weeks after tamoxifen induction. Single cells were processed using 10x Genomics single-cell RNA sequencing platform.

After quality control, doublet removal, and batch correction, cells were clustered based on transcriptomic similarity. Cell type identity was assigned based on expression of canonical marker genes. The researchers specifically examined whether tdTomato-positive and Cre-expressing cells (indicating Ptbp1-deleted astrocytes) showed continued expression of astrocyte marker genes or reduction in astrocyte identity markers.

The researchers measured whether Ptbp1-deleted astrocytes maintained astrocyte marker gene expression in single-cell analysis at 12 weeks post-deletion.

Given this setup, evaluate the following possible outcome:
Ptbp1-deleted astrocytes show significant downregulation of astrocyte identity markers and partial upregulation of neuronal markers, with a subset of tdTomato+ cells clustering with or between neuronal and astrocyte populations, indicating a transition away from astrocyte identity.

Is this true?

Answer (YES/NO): NO